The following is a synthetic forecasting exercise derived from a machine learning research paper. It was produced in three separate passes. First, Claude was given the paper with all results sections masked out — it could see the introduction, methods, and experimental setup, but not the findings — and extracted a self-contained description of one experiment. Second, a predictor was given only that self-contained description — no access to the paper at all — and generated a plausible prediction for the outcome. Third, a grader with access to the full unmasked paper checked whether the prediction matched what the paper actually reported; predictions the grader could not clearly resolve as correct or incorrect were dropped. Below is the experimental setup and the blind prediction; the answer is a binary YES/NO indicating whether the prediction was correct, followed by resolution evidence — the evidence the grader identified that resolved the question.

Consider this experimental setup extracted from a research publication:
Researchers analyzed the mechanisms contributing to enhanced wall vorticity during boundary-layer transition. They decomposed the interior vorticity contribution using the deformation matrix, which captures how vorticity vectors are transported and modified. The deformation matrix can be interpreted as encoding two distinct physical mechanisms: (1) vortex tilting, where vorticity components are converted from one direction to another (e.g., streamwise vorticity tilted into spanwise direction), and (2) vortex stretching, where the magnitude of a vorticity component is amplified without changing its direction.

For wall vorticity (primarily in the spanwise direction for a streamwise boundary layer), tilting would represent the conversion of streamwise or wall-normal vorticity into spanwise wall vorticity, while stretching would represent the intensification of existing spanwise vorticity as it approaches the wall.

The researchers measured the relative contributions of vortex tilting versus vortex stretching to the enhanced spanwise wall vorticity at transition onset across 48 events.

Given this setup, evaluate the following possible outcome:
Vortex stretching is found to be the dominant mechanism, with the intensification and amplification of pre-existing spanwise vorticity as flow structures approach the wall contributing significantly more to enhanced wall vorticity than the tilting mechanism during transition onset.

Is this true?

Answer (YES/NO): YES